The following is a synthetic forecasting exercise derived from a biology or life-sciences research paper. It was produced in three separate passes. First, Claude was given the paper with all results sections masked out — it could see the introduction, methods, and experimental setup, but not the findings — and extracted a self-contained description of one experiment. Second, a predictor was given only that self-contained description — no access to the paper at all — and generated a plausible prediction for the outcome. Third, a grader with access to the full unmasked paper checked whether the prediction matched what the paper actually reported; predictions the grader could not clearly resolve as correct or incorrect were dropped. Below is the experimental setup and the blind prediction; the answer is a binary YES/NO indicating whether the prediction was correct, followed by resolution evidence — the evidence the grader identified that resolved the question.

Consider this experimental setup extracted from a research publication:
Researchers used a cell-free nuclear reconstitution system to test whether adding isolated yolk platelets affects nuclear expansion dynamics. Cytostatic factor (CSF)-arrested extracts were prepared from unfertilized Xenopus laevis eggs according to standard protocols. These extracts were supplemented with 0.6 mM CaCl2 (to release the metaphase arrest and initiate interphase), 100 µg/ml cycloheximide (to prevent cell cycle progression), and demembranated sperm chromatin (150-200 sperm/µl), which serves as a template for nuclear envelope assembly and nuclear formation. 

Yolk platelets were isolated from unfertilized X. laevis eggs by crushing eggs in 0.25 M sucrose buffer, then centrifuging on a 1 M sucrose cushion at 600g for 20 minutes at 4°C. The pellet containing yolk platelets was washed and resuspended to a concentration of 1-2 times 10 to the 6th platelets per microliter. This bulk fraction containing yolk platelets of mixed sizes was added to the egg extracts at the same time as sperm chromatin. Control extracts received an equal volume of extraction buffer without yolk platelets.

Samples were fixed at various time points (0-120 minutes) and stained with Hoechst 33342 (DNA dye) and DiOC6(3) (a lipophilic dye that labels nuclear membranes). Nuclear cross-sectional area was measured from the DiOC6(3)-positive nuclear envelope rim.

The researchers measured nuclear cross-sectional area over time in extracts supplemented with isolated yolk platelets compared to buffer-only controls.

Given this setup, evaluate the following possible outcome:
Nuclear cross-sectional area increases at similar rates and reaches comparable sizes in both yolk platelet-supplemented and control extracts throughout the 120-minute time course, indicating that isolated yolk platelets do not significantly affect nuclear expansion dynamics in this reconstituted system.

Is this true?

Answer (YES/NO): NO